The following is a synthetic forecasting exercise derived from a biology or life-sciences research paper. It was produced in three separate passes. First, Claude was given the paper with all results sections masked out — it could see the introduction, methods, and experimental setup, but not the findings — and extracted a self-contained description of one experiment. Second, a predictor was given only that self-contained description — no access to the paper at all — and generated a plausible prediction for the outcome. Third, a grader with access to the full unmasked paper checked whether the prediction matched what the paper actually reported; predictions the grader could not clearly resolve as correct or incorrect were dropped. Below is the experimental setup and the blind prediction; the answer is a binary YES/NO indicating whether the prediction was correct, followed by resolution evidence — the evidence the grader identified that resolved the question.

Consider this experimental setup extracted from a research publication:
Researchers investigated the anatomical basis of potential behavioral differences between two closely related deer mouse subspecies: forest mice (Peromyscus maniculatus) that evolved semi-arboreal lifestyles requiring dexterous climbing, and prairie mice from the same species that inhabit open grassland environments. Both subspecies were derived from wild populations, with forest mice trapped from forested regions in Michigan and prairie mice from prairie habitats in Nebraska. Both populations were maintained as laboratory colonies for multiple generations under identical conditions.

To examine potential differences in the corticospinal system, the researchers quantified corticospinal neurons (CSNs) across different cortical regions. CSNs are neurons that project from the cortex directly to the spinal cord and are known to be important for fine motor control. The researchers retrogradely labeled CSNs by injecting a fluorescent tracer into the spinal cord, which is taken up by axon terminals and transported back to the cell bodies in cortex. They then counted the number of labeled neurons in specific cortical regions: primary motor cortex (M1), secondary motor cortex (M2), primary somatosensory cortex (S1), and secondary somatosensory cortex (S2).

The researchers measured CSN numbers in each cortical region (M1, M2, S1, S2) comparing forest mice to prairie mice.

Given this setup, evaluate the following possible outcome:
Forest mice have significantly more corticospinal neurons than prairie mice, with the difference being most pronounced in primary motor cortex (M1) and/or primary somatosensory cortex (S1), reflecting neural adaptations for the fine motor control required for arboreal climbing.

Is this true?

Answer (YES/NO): NO